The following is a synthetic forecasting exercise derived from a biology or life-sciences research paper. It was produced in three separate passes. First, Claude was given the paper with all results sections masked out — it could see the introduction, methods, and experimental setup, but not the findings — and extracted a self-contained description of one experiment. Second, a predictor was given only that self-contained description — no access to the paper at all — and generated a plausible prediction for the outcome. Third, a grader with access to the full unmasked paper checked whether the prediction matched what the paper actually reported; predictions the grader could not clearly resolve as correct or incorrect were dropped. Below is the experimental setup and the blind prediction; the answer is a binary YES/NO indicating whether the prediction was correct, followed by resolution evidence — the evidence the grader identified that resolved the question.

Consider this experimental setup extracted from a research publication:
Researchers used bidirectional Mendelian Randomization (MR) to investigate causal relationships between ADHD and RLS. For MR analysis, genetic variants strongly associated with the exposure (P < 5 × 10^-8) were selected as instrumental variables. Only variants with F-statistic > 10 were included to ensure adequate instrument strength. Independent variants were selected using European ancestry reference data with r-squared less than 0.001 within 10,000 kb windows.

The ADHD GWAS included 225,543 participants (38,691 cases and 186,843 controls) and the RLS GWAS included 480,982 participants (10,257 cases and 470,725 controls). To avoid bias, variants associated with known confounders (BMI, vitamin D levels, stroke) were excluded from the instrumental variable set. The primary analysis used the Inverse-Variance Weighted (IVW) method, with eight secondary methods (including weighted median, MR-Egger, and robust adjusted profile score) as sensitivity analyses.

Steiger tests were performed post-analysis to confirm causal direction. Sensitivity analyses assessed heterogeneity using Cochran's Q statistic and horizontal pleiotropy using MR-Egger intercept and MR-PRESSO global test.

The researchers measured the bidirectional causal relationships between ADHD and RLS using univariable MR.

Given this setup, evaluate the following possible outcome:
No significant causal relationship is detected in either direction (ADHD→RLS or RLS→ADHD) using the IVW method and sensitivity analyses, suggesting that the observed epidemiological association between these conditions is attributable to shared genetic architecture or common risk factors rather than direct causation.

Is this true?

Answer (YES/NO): NO